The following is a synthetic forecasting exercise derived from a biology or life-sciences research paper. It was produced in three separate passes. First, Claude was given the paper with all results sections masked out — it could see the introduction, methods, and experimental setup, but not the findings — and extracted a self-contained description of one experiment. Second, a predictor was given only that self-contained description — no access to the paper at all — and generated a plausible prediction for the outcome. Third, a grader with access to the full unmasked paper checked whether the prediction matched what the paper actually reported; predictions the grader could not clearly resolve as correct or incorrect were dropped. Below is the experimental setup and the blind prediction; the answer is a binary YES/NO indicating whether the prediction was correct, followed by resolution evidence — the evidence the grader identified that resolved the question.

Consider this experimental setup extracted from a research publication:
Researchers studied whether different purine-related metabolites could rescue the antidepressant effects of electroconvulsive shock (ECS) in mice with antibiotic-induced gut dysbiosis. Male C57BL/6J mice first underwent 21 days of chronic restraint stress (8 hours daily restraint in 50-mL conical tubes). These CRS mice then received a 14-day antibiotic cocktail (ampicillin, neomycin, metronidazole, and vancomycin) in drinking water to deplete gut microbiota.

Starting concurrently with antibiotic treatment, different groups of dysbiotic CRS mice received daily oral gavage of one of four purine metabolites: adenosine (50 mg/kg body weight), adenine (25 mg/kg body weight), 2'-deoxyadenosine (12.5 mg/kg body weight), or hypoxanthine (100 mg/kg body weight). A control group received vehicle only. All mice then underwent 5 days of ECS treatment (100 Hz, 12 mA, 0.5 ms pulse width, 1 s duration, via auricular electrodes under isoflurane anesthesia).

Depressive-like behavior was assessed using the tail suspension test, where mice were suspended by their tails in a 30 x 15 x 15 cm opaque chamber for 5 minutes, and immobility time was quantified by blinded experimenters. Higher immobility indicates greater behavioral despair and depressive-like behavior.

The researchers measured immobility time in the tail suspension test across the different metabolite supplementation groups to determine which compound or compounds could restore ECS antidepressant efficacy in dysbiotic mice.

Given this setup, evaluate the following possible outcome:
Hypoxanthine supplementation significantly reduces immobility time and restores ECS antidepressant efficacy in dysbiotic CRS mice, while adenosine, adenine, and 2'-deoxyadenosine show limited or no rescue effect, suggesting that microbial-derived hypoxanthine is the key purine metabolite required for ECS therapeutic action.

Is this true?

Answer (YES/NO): NO